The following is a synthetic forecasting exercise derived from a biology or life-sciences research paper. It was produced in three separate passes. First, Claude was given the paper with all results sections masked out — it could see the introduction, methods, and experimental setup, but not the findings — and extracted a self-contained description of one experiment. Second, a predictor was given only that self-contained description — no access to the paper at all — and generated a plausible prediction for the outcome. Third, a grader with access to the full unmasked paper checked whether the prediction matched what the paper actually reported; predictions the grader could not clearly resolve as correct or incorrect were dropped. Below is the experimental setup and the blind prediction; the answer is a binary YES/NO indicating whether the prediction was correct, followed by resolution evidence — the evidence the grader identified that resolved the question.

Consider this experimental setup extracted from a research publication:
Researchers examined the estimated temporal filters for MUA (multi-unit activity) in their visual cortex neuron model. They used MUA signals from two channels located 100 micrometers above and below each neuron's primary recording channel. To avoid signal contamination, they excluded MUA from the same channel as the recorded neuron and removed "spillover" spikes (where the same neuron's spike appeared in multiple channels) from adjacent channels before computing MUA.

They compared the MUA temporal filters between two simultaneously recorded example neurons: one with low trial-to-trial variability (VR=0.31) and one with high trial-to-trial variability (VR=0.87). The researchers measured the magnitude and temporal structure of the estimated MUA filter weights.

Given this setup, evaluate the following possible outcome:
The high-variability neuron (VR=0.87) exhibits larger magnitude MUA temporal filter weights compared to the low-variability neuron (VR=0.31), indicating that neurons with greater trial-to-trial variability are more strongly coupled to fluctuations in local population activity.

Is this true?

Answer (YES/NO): YES